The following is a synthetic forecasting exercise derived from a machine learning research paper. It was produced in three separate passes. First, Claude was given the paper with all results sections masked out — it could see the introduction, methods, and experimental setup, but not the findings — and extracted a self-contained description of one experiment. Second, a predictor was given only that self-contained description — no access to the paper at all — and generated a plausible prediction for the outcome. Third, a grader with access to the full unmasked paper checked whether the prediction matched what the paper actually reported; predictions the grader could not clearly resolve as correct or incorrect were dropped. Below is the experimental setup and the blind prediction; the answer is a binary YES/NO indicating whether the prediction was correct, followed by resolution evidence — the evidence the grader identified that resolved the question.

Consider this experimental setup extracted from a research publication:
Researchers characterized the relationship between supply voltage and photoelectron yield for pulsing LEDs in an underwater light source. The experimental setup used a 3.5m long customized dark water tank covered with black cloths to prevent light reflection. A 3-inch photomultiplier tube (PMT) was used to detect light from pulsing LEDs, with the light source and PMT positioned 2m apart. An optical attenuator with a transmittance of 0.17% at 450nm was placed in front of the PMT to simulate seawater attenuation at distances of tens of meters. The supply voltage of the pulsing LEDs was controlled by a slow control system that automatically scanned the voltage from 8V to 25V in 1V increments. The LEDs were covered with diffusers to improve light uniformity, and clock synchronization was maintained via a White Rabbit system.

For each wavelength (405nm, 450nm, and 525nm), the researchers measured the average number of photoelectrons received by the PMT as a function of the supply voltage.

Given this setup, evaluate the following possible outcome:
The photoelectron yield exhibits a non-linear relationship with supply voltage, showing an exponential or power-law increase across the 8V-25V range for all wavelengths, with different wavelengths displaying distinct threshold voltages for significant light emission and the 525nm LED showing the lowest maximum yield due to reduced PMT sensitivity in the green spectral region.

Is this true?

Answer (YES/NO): NO